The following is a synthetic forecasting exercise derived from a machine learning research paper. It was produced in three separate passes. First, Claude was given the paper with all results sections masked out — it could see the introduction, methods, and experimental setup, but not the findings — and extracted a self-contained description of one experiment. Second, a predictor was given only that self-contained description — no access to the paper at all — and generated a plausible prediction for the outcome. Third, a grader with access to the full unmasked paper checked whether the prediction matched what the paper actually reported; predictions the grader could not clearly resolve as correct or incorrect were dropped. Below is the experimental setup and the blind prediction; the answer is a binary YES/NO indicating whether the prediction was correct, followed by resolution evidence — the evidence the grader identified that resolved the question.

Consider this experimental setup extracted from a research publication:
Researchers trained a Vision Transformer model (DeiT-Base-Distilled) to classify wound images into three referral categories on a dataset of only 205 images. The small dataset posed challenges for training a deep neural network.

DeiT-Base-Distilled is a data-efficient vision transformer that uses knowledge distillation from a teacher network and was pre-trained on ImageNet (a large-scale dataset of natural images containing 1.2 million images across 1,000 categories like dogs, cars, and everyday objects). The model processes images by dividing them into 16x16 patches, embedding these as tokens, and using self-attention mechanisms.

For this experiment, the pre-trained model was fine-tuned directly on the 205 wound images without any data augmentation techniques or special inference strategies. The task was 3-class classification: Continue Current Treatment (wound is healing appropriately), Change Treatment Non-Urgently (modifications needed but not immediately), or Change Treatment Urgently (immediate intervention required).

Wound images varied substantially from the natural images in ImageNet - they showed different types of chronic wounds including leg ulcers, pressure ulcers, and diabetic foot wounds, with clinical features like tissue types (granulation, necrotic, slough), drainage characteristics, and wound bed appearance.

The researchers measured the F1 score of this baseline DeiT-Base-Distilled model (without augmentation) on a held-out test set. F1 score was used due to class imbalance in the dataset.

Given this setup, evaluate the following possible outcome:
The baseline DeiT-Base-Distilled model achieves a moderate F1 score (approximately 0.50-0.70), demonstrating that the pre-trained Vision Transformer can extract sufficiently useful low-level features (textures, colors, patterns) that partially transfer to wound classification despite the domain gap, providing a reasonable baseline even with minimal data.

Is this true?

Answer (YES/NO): NO